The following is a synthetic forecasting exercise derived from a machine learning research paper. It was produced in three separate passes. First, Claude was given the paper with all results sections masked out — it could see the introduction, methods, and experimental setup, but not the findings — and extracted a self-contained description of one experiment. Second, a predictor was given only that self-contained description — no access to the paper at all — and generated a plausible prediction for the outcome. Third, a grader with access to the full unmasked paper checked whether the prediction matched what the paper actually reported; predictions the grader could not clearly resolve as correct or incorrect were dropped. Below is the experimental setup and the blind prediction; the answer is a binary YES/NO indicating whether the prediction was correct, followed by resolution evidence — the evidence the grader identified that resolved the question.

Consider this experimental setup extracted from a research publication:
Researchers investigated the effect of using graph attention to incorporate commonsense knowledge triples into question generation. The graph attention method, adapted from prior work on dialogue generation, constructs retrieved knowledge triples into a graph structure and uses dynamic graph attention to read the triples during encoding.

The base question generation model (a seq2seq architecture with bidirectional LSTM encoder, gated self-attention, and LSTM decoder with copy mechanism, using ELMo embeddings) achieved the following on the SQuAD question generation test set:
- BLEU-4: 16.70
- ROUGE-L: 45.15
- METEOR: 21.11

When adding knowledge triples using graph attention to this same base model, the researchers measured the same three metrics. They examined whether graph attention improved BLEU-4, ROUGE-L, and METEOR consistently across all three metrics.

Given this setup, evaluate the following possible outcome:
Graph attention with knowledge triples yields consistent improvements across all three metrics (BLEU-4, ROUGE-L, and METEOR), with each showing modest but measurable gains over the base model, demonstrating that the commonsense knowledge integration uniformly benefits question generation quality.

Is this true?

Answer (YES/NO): NO